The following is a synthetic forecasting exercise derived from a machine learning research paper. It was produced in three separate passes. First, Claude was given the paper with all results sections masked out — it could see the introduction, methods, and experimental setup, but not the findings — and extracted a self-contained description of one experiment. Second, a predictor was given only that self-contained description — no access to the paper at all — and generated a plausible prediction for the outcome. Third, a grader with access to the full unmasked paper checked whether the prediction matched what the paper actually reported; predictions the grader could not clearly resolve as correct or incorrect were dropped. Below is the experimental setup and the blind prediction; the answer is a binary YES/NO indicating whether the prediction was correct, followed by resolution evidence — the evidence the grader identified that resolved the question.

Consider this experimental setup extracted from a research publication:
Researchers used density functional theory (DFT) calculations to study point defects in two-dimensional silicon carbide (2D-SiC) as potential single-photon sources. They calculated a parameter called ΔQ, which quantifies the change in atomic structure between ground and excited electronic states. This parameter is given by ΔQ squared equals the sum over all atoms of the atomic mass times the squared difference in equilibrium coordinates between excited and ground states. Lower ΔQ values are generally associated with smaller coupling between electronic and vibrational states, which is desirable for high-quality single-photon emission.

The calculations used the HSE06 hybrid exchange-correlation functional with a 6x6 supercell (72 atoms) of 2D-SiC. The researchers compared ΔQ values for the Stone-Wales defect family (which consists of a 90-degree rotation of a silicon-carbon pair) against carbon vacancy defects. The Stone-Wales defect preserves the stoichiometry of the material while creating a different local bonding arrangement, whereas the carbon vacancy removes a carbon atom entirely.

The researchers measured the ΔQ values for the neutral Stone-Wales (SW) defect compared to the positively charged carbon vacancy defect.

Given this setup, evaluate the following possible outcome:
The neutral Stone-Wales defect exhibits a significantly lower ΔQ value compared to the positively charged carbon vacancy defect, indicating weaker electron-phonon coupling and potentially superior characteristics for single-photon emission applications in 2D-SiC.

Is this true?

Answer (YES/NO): YES